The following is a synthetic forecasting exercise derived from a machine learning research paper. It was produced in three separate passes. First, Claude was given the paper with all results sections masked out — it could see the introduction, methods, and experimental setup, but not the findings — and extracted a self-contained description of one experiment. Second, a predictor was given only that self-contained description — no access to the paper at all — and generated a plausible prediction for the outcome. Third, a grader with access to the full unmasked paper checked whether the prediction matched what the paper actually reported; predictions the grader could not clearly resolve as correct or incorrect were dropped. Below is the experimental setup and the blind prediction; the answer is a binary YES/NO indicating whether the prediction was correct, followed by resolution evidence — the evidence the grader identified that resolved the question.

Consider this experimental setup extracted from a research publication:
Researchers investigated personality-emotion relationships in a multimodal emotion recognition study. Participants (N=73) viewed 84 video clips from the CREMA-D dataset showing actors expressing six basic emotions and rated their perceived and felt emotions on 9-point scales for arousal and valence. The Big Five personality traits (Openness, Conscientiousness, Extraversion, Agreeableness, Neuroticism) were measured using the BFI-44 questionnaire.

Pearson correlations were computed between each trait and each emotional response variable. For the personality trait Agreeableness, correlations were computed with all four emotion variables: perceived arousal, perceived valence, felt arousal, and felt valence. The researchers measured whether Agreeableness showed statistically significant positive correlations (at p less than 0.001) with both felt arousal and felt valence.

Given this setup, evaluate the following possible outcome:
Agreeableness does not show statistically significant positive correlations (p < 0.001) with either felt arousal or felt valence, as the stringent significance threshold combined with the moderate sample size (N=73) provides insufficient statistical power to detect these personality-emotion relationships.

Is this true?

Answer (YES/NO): NO